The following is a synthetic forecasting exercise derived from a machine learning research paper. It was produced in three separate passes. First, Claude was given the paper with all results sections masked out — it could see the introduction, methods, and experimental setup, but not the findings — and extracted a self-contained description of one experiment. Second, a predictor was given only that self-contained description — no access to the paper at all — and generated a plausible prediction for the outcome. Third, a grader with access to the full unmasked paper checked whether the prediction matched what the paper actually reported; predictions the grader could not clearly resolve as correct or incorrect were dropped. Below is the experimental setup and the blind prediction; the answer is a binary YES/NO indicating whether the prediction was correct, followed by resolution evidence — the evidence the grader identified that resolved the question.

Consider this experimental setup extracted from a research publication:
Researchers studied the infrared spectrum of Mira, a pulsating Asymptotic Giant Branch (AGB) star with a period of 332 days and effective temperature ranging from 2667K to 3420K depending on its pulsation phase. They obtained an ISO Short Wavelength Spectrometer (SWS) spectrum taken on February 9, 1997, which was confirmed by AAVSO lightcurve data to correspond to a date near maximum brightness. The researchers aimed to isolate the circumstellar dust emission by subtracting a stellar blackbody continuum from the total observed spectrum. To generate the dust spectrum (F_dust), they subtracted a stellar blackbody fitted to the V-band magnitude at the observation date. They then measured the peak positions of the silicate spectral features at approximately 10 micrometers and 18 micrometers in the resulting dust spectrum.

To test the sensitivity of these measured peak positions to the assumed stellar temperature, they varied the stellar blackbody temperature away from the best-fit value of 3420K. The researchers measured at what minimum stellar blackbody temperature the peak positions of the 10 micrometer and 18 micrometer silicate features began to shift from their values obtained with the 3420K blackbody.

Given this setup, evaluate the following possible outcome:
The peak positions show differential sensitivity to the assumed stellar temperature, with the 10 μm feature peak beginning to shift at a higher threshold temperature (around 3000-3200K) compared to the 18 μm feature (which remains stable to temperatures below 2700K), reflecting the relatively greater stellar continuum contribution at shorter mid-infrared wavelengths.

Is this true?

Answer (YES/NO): NO